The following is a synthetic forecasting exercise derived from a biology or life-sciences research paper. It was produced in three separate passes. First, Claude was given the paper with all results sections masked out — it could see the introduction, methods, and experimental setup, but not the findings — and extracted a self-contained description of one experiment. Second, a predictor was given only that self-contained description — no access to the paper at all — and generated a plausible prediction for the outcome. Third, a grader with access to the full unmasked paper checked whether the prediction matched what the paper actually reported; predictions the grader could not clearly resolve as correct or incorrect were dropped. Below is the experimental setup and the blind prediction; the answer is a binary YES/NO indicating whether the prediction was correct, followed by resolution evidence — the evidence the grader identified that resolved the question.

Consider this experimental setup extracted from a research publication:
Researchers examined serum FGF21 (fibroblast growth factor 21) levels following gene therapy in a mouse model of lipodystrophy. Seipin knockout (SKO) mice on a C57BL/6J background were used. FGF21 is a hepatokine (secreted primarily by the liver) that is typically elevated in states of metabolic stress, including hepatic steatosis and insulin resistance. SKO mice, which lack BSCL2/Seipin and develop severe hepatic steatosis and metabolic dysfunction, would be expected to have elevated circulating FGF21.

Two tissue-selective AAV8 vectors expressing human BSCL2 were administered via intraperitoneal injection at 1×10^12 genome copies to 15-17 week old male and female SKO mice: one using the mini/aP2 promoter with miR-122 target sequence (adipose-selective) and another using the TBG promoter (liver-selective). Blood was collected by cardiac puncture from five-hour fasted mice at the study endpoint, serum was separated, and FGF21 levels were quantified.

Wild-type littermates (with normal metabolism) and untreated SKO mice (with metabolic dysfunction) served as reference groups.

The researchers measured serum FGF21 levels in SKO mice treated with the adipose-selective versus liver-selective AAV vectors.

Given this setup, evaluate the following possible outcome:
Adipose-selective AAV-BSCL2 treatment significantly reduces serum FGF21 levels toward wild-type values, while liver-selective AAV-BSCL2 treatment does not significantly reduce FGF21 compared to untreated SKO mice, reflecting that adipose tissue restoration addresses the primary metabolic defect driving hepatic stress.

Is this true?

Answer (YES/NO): NO